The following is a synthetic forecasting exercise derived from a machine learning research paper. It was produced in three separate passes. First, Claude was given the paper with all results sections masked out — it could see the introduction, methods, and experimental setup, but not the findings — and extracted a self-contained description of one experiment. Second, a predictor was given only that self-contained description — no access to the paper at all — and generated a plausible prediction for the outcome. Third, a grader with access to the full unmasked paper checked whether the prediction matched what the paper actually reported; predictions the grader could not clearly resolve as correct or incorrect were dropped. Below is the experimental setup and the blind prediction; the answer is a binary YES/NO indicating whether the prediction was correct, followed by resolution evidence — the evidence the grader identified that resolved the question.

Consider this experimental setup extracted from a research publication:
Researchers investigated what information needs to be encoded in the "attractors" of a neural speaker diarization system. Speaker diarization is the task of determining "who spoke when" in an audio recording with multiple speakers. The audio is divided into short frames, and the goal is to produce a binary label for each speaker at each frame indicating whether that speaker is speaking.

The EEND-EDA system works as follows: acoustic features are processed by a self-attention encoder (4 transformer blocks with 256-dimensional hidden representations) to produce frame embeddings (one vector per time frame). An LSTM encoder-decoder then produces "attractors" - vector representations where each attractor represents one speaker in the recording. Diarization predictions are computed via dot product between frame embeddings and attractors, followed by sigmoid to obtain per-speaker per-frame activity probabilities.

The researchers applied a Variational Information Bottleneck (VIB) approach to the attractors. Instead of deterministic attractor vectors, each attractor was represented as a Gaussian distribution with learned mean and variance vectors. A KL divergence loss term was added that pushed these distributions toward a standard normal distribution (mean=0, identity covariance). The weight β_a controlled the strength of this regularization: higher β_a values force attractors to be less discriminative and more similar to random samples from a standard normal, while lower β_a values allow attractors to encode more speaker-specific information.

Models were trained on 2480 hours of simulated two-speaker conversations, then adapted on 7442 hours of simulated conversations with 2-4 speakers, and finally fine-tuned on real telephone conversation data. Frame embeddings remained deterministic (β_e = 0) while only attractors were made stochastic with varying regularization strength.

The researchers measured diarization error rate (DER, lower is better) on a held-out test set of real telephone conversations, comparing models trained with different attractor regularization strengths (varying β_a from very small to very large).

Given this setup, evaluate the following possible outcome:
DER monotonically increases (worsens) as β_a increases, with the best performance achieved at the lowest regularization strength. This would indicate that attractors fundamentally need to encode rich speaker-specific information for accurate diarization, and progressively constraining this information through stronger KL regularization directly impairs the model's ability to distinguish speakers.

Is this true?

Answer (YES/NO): NO